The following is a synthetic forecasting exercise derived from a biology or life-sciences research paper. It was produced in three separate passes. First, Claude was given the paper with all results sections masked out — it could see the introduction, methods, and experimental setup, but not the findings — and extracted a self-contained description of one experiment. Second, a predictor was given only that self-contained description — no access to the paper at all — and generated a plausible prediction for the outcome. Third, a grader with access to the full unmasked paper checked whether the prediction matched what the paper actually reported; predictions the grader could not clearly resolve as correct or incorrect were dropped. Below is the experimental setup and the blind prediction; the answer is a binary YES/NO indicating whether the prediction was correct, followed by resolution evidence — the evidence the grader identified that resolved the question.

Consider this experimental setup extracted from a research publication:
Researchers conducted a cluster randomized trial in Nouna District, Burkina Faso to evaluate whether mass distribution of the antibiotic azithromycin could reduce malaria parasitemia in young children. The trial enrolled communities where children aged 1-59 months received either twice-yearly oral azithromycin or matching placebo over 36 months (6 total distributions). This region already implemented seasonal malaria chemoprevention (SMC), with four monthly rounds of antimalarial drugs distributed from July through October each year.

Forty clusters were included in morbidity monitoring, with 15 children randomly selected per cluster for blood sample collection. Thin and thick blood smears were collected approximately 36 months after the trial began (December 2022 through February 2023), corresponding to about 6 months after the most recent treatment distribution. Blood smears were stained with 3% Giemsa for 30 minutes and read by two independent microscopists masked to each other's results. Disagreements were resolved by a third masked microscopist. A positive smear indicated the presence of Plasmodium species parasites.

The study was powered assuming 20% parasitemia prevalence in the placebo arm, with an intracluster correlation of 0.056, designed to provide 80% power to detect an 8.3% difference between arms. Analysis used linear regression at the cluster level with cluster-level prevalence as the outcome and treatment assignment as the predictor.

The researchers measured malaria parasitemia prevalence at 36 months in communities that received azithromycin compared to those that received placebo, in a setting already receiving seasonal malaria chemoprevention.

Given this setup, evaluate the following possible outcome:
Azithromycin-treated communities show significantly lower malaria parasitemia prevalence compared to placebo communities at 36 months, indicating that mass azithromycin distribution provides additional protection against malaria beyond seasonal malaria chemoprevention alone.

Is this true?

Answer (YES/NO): NO